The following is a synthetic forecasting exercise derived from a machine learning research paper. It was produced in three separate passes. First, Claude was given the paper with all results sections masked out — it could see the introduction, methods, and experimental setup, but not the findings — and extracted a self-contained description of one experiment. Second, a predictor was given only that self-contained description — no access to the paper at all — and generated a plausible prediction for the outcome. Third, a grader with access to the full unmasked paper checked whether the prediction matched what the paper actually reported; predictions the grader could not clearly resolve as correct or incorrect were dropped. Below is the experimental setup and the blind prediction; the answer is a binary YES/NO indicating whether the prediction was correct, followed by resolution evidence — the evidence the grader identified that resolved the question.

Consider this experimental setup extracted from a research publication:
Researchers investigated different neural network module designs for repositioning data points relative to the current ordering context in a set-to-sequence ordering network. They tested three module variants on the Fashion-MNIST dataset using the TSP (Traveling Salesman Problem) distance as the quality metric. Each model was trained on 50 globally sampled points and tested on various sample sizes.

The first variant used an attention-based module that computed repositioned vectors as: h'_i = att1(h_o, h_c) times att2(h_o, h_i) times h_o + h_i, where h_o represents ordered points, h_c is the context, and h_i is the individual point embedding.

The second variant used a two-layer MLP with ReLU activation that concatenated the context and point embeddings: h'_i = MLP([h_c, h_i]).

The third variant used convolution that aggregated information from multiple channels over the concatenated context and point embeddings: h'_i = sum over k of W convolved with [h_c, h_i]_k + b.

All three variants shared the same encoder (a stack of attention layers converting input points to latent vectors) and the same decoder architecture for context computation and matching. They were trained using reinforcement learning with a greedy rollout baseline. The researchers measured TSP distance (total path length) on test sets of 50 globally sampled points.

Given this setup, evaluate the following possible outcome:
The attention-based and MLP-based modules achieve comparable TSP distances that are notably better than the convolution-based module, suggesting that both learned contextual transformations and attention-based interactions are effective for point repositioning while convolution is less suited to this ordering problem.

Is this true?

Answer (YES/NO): NO